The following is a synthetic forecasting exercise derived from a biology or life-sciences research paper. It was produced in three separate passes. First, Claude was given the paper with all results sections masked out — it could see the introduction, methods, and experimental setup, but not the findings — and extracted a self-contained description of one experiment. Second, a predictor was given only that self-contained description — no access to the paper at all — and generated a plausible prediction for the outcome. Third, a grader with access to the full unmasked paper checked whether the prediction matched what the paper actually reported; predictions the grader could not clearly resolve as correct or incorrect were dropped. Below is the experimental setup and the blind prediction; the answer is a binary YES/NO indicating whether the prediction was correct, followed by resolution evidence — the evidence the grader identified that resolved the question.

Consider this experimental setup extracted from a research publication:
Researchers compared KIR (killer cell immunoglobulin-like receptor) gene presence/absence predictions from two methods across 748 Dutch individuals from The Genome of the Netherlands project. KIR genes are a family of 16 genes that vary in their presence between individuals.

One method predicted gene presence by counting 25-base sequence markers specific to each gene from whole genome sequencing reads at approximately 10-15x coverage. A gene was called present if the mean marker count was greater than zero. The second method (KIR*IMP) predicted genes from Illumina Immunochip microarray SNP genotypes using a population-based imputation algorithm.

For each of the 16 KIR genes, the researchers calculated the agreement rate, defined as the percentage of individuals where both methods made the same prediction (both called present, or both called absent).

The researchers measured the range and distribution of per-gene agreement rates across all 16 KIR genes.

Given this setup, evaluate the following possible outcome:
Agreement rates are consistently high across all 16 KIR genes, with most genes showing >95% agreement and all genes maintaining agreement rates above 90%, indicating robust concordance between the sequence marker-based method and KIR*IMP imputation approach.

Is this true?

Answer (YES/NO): NO